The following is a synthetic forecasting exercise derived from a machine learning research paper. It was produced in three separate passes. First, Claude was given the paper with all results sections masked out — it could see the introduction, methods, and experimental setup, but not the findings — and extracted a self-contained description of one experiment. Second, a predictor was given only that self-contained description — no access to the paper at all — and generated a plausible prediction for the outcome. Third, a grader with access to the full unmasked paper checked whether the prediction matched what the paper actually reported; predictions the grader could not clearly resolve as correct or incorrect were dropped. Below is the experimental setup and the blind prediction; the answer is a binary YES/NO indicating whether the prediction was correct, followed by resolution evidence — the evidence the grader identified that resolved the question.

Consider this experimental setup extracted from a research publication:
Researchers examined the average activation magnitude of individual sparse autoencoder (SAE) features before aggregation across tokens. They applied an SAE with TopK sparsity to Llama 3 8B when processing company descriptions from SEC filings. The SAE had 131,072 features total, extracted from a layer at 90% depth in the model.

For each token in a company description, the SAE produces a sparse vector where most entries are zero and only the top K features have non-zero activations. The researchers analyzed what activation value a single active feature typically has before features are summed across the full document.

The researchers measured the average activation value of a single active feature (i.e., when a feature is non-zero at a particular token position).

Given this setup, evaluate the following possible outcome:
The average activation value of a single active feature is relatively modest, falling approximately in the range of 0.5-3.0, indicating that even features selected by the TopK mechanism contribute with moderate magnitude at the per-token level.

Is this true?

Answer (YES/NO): YES